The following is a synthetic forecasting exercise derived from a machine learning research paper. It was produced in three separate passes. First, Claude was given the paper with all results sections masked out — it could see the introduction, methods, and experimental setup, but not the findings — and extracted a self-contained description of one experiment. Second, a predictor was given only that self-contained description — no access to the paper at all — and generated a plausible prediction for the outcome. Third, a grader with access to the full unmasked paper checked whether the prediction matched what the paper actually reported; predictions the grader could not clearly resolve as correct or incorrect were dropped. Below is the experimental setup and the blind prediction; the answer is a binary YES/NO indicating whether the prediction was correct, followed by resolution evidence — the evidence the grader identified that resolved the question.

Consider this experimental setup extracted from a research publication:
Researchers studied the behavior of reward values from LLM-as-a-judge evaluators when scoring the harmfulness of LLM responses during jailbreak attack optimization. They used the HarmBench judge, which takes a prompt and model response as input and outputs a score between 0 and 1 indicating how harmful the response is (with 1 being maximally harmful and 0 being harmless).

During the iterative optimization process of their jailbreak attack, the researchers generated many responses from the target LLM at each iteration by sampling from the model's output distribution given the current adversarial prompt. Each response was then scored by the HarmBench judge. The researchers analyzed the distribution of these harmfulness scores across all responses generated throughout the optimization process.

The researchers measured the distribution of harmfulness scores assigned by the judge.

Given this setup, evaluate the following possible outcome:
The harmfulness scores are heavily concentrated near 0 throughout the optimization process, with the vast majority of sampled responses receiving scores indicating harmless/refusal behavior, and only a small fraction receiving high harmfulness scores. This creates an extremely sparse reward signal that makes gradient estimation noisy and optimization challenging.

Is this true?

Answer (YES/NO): NO